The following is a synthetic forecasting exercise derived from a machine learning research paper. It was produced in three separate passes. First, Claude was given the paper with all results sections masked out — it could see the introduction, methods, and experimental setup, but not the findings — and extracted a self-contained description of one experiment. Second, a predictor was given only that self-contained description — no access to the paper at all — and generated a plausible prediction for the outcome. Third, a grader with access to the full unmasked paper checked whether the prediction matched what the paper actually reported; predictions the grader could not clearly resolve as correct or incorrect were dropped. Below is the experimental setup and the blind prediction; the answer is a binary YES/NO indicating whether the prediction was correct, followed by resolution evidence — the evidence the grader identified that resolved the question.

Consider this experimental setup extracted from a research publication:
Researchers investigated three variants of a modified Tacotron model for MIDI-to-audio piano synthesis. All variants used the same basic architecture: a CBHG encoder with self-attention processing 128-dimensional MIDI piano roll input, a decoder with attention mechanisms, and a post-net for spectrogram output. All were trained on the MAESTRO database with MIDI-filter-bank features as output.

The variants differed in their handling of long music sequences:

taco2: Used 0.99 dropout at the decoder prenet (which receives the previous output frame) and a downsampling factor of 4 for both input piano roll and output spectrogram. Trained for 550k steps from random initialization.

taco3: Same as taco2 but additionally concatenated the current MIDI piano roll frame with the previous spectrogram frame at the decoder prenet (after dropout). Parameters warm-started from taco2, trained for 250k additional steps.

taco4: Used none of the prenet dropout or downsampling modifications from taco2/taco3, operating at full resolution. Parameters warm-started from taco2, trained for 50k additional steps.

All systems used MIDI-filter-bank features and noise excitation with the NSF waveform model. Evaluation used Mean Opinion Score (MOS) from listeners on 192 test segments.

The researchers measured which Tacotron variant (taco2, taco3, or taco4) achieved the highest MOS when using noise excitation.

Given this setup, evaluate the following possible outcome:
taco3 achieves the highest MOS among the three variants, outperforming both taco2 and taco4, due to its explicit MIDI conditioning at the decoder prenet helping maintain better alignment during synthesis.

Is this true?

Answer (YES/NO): NO